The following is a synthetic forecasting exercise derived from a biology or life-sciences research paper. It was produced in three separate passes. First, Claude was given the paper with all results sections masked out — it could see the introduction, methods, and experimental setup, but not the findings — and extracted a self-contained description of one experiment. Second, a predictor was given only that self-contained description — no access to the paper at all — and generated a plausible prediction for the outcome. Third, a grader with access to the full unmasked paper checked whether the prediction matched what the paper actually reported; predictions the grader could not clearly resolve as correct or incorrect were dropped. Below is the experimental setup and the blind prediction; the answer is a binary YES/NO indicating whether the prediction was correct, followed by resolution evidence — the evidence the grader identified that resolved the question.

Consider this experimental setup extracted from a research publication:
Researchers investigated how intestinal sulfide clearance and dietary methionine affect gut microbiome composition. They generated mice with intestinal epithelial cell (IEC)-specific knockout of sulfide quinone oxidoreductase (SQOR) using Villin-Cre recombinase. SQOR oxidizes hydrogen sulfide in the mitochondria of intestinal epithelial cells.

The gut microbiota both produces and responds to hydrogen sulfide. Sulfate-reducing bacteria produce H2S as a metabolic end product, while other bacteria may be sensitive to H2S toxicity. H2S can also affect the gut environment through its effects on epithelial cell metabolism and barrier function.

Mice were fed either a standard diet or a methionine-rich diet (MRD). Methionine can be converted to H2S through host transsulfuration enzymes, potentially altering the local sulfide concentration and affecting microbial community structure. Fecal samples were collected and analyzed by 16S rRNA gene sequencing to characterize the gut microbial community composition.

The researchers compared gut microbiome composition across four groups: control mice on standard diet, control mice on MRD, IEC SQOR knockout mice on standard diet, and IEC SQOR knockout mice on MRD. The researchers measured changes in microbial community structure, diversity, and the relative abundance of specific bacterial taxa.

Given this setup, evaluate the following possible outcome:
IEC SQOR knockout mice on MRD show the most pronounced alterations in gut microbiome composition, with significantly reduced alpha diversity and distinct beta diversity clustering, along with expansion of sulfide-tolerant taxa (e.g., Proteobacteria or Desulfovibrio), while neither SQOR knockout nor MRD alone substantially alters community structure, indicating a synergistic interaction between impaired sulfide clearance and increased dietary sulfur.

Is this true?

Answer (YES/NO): NO